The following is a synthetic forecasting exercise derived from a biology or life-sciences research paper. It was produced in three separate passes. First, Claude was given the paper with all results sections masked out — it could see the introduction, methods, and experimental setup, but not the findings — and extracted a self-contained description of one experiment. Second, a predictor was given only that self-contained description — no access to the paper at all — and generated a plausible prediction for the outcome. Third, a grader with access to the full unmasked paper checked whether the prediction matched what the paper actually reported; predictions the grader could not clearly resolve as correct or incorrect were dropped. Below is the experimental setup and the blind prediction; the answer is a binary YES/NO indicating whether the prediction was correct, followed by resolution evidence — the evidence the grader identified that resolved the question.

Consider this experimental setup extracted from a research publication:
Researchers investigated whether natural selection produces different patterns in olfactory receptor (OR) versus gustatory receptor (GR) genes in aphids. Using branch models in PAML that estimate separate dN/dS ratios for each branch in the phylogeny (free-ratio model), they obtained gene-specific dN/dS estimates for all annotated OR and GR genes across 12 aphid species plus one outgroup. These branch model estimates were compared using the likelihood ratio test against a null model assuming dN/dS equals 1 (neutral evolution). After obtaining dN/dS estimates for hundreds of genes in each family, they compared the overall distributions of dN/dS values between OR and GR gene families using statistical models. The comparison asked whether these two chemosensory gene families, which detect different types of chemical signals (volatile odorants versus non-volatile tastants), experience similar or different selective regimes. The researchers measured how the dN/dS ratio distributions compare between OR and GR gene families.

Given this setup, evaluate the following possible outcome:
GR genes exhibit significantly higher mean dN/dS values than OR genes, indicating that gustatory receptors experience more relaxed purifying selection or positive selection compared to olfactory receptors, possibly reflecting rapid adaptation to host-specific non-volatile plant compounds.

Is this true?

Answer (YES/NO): NO